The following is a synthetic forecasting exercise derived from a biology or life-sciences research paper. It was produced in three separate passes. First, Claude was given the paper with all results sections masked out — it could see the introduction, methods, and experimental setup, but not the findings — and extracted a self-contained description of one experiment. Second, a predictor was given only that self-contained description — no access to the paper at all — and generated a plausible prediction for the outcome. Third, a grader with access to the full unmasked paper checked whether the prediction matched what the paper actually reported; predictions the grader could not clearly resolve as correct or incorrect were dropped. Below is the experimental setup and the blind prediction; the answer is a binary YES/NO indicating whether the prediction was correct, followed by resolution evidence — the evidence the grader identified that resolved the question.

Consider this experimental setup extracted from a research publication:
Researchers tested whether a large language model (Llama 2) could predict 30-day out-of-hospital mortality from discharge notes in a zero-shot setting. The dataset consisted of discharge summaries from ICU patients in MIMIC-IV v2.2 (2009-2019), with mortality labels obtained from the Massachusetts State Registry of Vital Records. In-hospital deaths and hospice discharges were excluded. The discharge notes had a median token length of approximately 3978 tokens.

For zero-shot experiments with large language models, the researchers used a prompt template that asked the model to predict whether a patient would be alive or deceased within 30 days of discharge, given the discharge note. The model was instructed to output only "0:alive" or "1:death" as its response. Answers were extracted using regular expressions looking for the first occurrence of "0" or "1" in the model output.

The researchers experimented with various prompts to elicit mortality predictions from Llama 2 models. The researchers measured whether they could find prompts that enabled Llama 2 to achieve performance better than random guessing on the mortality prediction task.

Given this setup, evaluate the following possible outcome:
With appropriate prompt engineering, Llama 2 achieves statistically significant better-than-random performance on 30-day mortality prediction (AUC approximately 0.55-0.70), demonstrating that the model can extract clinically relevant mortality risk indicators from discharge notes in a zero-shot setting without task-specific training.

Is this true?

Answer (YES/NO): NO